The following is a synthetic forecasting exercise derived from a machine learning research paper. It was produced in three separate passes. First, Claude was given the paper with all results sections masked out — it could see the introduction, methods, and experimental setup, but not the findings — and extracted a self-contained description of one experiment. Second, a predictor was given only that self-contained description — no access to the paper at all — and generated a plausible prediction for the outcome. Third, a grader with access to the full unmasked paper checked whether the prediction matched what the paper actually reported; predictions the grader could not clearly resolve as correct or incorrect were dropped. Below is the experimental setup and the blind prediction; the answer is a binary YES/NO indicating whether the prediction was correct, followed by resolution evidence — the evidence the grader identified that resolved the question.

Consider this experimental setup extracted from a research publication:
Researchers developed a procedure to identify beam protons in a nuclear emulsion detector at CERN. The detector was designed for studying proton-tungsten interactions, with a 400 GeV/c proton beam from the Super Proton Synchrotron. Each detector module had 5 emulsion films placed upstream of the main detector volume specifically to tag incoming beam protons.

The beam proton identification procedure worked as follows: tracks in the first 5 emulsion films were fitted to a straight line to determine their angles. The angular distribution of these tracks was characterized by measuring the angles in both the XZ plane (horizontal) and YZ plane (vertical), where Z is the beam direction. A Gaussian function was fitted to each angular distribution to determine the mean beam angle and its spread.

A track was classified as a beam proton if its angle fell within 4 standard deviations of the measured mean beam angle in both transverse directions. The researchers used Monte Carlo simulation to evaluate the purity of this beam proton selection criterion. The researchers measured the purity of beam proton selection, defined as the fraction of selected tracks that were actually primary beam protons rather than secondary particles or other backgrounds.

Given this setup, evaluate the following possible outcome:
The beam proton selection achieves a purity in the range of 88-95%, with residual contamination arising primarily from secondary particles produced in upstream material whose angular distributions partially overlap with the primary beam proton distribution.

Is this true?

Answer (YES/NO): NO